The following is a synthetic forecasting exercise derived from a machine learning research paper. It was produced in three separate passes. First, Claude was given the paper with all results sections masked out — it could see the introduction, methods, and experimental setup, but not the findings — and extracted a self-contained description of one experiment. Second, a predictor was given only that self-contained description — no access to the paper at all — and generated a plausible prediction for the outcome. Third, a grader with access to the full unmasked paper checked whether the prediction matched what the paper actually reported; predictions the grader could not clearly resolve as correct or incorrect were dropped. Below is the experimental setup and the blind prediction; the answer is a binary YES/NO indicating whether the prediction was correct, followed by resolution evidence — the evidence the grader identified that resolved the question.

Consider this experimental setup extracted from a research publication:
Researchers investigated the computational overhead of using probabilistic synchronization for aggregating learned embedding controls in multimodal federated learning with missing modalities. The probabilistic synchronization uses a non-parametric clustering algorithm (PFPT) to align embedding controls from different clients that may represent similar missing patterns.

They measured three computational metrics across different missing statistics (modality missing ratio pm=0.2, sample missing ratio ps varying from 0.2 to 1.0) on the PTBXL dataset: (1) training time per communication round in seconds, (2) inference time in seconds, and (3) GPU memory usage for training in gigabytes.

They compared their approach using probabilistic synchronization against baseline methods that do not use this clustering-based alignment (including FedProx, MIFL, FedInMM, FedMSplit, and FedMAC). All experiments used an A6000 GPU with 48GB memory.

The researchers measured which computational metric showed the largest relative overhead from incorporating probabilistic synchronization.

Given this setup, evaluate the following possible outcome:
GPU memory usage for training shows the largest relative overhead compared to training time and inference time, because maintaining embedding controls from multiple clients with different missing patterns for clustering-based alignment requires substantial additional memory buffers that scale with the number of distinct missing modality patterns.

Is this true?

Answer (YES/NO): NO